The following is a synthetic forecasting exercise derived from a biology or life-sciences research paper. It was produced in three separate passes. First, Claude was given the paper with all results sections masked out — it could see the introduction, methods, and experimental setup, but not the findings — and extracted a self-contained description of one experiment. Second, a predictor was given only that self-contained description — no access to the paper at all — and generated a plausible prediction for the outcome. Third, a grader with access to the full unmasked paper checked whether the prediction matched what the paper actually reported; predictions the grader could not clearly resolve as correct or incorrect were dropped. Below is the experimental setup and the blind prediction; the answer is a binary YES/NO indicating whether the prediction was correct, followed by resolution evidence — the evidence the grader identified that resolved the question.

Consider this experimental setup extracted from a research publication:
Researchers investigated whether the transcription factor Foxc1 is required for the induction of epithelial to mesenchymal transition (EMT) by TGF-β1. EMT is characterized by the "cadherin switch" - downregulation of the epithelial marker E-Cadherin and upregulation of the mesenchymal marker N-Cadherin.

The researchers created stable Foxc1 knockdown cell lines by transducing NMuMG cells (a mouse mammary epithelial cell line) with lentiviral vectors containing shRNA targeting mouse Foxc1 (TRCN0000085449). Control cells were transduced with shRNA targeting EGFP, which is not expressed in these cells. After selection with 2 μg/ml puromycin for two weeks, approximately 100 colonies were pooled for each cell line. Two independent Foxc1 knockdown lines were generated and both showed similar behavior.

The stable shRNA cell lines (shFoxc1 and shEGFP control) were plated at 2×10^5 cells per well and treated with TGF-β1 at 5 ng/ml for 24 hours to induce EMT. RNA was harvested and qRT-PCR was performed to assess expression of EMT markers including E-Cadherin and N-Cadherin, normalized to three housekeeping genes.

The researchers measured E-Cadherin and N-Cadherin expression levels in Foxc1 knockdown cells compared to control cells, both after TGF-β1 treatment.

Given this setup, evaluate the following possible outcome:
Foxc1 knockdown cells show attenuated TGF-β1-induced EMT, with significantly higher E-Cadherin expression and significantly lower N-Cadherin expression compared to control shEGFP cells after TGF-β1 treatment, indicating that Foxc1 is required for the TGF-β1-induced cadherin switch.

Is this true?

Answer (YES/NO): NO